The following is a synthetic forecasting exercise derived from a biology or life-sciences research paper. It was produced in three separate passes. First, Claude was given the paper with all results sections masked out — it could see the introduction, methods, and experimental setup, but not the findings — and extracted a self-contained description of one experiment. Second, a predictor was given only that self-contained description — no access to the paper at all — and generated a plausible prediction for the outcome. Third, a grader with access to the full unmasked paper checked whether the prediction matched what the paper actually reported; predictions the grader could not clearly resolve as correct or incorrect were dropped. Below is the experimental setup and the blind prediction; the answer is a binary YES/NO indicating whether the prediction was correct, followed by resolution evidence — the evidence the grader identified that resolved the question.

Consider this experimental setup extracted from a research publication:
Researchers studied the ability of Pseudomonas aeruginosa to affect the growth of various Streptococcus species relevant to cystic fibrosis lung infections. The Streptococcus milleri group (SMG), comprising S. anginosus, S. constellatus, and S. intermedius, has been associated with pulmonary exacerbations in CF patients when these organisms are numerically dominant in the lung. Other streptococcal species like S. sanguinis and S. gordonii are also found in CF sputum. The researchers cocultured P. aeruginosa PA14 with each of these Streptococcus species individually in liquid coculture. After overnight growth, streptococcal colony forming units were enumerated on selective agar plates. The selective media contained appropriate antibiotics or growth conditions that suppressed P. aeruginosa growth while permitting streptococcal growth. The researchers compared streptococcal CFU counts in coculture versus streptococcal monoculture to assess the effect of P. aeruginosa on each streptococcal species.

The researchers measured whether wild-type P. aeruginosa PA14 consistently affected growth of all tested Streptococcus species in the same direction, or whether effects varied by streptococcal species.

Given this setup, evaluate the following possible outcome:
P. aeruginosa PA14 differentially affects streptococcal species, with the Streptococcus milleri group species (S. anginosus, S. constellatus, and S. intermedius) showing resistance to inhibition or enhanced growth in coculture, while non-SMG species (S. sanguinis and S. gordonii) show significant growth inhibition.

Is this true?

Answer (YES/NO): NO